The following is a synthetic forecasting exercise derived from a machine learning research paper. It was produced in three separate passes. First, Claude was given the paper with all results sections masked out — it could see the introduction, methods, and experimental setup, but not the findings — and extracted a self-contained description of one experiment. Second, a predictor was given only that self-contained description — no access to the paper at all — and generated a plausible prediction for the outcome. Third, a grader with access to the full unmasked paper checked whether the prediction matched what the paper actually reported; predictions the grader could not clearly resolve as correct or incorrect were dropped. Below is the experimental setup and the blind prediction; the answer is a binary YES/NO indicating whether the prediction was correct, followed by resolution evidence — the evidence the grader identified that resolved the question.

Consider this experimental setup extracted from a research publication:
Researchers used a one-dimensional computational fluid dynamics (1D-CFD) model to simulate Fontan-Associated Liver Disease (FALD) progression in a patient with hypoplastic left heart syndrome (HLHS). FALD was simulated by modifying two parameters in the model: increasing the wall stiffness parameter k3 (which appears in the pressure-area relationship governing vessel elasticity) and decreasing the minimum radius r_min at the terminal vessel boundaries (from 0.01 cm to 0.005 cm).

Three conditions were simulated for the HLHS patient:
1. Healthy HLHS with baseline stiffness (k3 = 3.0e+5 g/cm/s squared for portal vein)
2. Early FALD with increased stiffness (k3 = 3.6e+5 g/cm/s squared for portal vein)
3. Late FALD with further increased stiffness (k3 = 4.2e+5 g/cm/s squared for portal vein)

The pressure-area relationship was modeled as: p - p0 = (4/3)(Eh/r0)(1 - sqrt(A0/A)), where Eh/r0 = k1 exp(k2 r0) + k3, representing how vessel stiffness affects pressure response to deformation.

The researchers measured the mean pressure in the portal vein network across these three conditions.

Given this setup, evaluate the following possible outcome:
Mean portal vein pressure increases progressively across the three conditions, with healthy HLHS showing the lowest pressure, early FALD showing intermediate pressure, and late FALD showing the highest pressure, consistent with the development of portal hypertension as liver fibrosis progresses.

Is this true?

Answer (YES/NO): NO